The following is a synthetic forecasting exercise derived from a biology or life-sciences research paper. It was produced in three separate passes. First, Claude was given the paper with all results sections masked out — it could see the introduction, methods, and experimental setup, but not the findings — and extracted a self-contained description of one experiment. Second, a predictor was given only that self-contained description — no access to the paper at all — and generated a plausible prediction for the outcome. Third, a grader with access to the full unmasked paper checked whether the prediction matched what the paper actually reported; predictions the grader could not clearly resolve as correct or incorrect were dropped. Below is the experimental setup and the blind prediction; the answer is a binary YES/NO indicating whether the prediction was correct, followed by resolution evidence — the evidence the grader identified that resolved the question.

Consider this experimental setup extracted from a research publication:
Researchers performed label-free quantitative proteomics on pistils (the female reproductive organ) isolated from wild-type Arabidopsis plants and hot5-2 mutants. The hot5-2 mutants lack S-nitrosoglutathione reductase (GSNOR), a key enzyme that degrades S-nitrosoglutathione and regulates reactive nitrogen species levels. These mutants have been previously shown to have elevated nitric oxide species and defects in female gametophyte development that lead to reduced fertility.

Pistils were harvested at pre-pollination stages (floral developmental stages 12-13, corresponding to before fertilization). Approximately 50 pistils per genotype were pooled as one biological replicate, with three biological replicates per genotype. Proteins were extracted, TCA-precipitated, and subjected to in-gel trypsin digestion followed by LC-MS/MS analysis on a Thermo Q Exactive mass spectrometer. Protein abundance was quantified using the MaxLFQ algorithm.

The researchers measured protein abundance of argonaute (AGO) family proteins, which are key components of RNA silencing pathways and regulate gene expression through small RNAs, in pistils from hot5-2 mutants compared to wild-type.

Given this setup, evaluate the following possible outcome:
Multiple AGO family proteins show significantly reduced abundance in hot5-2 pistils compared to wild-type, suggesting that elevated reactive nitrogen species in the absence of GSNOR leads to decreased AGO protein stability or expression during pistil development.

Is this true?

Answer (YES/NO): YES